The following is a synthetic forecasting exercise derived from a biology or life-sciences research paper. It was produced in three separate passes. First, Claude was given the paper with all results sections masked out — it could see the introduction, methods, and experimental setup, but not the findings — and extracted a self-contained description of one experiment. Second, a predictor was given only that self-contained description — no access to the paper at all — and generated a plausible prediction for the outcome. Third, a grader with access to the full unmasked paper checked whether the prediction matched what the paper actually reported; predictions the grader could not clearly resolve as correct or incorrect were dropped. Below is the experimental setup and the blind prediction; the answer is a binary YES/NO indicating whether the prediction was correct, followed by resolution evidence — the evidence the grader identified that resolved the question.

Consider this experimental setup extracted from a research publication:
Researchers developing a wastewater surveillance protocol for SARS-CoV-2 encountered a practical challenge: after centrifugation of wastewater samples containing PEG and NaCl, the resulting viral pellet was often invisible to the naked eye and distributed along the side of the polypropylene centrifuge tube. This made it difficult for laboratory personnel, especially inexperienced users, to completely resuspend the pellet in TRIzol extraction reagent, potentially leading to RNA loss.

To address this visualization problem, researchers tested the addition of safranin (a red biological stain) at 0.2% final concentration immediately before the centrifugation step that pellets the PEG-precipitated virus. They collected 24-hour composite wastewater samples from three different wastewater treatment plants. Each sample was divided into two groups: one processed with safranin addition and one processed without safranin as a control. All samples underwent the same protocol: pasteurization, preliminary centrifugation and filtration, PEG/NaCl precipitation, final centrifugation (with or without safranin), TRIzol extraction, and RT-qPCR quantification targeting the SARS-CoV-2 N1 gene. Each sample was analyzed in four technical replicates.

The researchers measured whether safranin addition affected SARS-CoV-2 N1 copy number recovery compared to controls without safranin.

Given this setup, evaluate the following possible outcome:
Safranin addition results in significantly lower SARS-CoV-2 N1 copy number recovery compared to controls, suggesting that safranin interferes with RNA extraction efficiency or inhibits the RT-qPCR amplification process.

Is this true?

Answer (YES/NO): NO